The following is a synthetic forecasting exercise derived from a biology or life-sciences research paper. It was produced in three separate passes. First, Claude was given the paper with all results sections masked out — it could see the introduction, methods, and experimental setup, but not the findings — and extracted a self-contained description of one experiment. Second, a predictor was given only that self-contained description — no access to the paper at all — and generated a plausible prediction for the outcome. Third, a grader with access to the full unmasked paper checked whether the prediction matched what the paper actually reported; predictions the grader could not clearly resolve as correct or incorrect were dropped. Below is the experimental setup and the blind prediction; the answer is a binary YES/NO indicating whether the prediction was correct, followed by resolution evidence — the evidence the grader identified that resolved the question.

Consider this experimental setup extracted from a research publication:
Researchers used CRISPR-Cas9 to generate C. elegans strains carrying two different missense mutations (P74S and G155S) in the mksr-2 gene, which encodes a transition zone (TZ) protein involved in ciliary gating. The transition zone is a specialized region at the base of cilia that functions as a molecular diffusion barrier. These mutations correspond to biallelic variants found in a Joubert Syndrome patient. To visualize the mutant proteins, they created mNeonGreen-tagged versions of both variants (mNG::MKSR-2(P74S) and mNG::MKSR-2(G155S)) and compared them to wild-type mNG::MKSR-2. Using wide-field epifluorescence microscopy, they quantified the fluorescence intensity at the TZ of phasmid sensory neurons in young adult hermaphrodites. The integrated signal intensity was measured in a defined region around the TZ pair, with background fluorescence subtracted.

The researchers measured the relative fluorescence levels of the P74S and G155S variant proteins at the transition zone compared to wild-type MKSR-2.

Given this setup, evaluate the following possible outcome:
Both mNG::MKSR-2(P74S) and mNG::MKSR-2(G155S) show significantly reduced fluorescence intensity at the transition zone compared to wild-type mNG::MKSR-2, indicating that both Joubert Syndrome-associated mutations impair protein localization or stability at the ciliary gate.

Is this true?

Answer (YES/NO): YES